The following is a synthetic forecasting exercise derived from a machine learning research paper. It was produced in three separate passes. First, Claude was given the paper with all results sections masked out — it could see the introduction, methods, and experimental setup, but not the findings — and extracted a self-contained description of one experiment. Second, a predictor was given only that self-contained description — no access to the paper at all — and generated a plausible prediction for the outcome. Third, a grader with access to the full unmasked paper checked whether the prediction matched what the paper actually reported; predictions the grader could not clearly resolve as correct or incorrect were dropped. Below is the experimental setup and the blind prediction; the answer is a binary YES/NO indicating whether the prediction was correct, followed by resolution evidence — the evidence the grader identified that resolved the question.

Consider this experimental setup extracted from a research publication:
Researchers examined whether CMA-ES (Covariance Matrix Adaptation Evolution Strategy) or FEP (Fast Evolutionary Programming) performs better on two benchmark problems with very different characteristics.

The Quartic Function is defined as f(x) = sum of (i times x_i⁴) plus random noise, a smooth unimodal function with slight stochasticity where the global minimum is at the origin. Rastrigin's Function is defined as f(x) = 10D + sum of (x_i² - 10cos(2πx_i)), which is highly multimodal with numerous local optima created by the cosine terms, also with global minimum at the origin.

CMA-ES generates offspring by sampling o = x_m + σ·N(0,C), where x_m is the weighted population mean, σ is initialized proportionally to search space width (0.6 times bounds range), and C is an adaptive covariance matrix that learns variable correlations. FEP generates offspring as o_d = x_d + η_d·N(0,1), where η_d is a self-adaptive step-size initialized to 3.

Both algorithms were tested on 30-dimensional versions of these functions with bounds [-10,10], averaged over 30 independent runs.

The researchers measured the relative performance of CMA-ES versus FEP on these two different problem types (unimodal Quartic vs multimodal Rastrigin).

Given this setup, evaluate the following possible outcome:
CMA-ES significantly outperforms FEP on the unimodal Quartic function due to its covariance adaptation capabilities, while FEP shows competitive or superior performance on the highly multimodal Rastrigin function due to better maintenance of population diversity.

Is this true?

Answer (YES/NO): YES